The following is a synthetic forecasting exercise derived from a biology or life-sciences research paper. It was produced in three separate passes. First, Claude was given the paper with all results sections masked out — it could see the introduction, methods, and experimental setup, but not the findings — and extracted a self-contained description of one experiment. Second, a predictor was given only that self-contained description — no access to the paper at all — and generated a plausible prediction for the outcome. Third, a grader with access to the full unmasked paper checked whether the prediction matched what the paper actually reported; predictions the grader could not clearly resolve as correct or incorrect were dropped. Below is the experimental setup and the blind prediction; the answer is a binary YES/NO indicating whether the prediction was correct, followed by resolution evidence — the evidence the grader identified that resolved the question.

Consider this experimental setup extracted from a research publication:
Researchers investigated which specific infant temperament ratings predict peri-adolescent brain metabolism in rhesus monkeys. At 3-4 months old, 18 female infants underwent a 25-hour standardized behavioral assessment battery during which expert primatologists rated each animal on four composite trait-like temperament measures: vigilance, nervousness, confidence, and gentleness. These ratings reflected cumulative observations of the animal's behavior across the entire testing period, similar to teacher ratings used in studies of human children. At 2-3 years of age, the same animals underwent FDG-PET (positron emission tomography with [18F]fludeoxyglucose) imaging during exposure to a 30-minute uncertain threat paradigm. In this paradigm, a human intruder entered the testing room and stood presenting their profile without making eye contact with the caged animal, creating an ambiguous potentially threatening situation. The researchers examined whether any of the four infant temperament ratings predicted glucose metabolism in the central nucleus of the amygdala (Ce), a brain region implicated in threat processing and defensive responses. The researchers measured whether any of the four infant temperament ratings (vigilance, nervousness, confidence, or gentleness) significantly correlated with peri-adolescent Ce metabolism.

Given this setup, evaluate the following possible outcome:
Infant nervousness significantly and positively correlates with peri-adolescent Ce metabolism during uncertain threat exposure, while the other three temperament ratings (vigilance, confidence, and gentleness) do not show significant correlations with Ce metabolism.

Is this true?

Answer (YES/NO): NO